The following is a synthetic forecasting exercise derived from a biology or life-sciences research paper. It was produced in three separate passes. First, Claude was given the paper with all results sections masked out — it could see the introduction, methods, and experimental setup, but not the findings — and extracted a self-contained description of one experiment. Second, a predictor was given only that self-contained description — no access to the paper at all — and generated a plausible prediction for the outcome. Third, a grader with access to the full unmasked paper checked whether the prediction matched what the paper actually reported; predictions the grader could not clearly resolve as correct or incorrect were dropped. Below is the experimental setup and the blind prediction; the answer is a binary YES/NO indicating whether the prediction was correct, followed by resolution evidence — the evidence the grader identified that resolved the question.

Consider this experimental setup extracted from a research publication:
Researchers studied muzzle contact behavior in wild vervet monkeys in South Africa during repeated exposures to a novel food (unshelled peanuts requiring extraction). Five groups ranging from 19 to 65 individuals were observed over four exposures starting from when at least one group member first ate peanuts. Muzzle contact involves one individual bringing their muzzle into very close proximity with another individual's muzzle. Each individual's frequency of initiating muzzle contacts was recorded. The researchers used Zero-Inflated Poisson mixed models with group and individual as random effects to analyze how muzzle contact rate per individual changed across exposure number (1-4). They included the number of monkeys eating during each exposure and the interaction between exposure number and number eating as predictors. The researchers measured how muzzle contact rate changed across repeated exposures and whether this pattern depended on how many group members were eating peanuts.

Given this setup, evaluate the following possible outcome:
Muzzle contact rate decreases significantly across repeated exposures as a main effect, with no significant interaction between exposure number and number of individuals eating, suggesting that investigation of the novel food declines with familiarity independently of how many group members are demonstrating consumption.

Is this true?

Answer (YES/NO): NO